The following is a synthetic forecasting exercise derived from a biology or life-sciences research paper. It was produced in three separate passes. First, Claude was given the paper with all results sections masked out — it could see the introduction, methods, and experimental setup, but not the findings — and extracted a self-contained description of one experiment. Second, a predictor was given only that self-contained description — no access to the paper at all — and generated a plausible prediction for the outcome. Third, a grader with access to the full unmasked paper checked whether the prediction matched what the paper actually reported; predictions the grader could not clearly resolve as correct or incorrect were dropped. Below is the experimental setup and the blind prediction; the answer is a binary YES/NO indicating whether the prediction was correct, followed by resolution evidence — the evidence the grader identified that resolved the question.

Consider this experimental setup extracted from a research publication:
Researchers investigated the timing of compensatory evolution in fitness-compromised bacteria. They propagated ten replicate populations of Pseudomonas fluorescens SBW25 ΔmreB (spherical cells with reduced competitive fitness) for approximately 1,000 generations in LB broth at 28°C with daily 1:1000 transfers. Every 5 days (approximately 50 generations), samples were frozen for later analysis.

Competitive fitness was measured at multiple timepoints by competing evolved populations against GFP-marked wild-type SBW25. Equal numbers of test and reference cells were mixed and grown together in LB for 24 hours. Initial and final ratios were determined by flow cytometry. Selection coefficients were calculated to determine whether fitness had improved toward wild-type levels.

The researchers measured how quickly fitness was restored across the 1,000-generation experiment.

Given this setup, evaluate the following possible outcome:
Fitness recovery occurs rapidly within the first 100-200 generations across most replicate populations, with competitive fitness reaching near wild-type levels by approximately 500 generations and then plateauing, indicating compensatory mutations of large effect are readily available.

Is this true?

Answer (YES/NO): NO